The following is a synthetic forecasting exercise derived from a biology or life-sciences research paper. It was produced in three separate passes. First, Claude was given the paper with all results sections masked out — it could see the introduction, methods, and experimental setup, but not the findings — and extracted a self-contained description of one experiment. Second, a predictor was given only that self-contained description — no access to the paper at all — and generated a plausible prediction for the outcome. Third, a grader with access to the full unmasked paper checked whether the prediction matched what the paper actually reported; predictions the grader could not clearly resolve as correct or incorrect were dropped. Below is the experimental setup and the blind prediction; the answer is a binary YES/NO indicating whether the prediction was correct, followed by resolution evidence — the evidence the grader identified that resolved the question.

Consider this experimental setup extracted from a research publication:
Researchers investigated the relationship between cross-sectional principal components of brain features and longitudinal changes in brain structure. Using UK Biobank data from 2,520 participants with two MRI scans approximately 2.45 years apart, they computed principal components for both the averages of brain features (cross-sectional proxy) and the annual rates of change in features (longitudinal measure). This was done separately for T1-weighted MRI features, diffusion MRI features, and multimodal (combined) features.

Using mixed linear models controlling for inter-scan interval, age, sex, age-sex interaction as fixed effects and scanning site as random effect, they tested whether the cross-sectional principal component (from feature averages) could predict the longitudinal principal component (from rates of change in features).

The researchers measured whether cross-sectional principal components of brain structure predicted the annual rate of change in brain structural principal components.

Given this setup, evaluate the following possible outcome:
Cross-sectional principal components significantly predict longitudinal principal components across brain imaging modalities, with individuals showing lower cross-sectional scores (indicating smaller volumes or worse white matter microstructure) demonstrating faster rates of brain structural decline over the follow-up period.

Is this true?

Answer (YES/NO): NO